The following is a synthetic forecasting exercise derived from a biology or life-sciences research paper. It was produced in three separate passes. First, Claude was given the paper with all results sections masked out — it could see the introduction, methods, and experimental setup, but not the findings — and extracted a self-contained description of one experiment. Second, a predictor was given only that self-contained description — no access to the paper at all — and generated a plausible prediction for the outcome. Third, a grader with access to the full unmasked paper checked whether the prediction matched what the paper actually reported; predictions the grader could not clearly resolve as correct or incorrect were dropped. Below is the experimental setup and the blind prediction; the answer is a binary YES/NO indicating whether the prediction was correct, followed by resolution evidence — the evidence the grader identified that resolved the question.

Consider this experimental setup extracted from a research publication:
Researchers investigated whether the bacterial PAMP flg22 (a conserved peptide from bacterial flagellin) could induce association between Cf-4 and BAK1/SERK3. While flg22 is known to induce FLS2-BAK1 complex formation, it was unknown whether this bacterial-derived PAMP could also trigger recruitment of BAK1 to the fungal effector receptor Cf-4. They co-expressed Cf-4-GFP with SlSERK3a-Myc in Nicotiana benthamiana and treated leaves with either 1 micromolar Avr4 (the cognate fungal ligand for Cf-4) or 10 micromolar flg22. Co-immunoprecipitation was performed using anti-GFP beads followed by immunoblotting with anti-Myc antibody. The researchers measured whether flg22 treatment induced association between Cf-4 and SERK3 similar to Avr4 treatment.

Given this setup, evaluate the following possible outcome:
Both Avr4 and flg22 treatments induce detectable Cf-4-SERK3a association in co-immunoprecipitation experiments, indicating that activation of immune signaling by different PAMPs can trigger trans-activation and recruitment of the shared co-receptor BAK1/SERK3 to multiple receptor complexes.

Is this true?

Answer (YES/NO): NO